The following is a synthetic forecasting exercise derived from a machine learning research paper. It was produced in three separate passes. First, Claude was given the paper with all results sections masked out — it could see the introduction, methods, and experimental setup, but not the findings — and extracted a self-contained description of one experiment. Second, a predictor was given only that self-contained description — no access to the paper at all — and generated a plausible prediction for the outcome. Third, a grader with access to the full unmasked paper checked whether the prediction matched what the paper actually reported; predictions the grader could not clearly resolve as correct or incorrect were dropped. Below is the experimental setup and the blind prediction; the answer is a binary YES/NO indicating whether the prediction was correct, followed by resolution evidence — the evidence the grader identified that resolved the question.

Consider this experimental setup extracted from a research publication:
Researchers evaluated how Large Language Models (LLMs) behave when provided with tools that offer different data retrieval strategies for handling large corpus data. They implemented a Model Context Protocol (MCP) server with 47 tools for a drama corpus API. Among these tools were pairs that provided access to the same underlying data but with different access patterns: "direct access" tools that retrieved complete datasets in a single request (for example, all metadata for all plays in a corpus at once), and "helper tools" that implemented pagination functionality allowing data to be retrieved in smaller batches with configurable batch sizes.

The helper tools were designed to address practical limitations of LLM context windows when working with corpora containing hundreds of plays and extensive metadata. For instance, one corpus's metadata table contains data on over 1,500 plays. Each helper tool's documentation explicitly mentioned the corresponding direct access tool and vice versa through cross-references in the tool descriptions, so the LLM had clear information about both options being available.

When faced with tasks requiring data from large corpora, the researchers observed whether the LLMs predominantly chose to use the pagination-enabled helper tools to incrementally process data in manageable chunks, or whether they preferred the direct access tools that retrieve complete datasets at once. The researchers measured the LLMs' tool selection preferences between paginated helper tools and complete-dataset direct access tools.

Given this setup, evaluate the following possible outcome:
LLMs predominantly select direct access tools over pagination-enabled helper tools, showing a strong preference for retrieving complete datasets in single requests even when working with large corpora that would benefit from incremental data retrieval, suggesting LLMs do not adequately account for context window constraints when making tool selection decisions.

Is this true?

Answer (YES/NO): YES